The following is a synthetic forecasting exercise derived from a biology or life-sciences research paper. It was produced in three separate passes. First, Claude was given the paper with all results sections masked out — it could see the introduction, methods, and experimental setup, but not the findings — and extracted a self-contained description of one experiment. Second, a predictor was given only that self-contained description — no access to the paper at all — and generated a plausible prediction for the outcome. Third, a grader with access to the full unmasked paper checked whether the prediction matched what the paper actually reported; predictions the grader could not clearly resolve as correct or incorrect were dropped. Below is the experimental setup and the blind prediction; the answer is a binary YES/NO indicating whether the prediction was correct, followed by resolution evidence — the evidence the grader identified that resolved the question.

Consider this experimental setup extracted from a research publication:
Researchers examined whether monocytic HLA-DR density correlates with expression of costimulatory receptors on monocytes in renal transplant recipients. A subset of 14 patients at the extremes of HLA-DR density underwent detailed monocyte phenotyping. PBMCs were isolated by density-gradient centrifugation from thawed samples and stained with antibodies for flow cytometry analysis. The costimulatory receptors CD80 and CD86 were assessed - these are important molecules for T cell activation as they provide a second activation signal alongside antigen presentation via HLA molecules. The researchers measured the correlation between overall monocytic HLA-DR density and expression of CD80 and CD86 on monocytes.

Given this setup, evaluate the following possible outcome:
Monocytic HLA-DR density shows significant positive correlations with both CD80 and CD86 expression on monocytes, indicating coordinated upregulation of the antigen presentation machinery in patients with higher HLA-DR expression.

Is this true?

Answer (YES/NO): NO